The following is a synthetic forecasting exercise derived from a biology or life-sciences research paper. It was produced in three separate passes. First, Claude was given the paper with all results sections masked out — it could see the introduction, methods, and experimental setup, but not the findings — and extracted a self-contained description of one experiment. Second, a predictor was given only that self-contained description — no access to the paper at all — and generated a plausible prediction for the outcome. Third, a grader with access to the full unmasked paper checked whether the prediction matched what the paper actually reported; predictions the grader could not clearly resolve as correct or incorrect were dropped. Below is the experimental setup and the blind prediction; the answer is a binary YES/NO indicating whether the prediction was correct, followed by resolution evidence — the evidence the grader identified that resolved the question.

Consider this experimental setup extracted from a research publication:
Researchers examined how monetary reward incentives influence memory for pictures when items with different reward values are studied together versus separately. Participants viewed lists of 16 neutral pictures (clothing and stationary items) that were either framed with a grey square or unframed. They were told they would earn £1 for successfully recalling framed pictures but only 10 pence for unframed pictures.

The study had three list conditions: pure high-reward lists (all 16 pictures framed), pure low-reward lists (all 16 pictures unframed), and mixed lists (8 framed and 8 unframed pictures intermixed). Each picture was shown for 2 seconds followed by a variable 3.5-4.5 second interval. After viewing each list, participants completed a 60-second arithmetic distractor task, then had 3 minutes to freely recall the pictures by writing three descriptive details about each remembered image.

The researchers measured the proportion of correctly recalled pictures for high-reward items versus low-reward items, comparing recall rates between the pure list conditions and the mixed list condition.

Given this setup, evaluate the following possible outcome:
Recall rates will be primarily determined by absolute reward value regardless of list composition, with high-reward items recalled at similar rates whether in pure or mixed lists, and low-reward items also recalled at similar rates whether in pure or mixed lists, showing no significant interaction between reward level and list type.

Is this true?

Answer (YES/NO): NO